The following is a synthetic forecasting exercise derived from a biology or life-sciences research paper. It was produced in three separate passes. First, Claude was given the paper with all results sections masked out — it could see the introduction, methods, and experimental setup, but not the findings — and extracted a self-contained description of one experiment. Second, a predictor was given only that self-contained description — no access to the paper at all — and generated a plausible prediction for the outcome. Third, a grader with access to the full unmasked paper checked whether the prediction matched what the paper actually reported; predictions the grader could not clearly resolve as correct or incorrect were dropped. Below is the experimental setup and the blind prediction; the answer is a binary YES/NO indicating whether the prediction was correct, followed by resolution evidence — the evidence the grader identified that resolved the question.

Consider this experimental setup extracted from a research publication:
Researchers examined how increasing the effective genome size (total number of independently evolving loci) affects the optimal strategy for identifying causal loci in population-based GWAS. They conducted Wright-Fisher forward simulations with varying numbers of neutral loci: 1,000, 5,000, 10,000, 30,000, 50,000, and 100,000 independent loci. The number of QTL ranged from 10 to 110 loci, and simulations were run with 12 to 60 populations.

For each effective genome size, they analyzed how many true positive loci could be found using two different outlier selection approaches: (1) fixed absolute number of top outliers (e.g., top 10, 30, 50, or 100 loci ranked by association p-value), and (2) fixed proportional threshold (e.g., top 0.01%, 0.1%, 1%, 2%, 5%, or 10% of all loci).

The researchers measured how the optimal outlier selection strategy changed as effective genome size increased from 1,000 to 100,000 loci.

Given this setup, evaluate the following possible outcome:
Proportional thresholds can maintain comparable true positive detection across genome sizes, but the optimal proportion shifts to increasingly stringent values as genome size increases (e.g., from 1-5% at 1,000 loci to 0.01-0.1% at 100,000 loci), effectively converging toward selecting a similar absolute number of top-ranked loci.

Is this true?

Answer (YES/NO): YES